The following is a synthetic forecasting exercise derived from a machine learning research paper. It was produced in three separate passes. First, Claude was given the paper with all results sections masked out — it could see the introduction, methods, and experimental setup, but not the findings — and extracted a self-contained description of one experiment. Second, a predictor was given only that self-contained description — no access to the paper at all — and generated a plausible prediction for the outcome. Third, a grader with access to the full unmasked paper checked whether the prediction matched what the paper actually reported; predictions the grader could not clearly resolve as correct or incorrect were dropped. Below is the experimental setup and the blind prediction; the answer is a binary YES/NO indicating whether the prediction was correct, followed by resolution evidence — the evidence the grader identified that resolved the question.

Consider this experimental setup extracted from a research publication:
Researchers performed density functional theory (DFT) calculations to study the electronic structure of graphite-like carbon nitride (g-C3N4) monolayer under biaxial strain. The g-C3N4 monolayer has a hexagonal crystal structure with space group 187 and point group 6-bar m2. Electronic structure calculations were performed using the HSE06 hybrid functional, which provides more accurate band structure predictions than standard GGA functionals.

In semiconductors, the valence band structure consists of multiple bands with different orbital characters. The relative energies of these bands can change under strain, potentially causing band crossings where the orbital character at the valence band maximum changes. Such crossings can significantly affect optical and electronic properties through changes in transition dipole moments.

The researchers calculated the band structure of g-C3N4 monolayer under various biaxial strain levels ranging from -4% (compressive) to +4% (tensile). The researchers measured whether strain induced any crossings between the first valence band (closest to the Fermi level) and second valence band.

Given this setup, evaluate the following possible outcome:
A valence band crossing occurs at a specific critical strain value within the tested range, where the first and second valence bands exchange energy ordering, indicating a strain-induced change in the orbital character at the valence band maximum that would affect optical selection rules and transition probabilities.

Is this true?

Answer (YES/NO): YES